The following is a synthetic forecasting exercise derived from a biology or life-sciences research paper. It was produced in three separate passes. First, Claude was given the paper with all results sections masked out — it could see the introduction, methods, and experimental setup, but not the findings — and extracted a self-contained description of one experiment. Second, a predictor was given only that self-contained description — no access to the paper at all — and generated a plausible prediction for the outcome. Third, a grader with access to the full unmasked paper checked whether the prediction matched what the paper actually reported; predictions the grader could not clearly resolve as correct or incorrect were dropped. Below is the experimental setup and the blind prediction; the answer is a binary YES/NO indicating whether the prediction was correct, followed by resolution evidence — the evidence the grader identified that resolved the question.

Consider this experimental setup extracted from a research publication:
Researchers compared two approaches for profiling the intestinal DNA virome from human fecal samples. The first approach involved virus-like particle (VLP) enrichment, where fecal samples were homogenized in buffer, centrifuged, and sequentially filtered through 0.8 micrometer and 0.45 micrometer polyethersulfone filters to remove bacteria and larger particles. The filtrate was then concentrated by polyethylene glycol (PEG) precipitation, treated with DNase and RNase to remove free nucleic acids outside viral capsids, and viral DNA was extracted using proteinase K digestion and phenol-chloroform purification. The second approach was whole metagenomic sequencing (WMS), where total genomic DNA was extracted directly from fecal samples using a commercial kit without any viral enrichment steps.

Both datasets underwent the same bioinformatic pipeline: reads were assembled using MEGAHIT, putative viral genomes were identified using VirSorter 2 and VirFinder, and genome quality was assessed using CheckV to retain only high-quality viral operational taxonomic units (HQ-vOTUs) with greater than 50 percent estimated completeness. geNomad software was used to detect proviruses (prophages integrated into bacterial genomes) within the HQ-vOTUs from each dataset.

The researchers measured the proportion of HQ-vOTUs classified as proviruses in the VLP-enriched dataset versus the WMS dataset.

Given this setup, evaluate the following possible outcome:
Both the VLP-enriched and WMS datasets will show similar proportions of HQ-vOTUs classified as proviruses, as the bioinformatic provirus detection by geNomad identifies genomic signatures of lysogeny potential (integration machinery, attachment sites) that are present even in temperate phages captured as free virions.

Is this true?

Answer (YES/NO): NO